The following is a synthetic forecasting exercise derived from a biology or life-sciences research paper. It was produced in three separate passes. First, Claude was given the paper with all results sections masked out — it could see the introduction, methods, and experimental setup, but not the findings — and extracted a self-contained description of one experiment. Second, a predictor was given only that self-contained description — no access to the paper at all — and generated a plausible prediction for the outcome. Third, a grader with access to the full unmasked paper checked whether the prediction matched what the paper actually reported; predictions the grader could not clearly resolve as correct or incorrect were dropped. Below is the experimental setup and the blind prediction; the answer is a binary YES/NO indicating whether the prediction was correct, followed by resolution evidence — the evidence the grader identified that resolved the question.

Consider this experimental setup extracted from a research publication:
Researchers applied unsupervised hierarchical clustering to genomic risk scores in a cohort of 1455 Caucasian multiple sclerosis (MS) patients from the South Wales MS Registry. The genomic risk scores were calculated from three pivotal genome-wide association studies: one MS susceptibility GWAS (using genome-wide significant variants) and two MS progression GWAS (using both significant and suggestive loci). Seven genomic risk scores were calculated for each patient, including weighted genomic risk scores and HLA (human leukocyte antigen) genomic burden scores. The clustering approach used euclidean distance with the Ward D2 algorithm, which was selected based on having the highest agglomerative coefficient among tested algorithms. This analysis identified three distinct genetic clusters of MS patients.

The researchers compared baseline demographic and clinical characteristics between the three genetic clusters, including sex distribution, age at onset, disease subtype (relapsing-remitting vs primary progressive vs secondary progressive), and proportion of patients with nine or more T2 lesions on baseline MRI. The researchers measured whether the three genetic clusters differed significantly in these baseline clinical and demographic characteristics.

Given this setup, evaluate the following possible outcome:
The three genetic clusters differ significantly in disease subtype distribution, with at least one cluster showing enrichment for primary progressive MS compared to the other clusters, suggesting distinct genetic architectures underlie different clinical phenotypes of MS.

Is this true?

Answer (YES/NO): NO